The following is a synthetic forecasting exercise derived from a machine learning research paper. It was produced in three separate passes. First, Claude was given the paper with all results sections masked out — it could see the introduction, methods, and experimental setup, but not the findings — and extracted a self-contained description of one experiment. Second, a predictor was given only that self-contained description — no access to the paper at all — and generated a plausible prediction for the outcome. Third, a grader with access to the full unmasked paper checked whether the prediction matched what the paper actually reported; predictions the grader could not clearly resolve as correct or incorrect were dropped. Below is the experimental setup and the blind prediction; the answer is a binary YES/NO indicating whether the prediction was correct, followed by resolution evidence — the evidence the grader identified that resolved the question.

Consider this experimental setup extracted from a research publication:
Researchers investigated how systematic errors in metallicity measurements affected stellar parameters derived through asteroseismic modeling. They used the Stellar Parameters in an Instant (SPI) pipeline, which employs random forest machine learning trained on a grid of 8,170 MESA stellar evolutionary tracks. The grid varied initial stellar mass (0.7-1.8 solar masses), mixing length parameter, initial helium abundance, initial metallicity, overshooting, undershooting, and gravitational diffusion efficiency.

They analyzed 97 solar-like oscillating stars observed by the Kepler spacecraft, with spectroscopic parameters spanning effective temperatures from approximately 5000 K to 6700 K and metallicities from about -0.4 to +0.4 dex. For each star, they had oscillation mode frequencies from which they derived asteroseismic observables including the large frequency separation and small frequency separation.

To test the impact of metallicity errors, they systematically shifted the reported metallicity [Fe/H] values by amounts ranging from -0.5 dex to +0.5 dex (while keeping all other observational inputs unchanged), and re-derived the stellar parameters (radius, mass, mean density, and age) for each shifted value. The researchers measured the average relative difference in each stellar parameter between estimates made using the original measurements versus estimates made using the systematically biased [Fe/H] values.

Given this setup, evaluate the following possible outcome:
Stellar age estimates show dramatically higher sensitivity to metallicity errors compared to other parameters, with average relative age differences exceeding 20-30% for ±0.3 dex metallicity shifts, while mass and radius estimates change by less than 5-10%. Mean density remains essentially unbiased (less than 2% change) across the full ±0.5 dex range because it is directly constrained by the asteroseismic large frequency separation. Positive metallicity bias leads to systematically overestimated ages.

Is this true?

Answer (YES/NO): NO